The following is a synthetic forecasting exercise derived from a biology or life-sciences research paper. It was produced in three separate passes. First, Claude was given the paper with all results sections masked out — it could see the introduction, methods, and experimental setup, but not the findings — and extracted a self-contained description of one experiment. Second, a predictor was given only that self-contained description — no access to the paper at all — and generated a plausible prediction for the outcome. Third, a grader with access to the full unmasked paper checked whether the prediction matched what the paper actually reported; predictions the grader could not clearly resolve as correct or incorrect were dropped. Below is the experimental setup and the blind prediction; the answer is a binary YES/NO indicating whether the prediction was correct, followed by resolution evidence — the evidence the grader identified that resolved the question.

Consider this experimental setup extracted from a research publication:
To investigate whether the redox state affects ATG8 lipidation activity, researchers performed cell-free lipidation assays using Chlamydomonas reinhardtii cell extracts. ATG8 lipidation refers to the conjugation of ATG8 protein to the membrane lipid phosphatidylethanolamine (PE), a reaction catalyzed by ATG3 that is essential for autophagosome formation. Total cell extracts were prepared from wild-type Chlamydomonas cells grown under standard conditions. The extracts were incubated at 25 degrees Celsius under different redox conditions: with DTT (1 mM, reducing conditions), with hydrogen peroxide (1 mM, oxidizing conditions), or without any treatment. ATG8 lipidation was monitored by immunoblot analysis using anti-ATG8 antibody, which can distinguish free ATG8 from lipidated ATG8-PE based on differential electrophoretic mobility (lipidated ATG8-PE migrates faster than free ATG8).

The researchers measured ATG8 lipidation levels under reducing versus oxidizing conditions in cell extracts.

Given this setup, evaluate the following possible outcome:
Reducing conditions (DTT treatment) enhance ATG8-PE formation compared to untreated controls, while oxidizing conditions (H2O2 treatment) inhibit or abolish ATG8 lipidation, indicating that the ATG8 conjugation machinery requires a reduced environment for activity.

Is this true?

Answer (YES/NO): YES